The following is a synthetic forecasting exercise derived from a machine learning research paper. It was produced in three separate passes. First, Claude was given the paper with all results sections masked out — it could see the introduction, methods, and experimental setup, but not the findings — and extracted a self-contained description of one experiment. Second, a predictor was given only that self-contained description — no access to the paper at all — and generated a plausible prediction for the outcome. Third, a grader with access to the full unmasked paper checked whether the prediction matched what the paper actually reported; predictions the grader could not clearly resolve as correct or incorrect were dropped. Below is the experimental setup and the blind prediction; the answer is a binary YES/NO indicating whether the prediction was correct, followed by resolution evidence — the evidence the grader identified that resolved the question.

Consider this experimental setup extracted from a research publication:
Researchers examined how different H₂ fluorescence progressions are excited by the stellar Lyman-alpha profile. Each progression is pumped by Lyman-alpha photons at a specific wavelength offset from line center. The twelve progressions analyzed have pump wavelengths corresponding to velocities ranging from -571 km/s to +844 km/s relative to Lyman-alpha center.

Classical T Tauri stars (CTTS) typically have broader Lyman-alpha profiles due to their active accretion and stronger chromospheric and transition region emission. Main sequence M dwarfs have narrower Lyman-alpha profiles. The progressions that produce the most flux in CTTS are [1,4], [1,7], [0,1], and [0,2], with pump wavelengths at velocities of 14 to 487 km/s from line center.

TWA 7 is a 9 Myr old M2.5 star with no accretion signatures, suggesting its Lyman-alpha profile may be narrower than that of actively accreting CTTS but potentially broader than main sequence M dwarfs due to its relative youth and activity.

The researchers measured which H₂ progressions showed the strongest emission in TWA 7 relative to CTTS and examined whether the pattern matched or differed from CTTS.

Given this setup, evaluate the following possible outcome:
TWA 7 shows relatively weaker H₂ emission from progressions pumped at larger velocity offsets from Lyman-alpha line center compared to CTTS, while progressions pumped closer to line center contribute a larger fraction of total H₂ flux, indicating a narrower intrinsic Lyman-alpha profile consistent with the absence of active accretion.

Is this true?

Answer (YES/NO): NO